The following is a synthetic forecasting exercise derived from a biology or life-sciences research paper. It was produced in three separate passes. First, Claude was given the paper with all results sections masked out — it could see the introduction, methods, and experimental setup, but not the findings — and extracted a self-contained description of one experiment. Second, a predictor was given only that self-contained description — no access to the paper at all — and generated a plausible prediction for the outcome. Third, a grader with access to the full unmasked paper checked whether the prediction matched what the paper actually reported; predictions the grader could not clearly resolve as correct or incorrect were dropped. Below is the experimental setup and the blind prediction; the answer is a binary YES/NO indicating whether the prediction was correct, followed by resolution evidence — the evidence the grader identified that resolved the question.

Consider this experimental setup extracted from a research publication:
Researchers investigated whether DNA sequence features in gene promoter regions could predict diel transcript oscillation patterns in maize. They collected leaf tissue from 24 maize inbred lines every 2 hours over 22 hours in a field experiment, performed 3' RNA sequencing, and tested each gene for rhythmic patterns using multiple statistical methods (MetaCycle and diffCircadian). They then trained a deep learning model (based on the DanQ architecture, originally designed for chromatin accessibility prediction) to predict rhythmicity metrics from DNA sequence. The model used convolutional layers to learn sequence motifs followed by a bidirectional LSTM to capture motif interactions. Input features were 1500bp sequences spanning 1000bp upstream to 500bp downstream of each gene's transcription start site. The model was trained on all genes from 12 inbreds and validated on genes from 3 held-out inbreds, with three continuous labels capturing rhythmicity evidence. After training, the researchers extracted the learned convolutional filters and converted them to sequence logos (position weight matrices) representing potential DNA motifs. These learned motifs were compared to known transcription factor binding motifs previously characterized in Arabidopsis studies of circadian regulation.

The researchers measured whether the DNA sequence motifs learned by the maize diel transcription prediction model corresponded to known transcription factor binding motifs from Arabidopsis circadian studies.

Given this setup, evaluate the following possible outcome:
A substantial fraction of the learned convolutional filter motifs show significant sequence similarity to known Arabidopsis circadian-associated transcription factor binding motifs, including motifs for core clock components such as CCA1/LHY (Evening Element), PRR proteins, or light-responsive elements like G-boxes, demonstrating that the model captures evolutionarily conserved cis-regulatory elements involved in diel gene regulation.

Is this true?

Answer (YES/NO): NO